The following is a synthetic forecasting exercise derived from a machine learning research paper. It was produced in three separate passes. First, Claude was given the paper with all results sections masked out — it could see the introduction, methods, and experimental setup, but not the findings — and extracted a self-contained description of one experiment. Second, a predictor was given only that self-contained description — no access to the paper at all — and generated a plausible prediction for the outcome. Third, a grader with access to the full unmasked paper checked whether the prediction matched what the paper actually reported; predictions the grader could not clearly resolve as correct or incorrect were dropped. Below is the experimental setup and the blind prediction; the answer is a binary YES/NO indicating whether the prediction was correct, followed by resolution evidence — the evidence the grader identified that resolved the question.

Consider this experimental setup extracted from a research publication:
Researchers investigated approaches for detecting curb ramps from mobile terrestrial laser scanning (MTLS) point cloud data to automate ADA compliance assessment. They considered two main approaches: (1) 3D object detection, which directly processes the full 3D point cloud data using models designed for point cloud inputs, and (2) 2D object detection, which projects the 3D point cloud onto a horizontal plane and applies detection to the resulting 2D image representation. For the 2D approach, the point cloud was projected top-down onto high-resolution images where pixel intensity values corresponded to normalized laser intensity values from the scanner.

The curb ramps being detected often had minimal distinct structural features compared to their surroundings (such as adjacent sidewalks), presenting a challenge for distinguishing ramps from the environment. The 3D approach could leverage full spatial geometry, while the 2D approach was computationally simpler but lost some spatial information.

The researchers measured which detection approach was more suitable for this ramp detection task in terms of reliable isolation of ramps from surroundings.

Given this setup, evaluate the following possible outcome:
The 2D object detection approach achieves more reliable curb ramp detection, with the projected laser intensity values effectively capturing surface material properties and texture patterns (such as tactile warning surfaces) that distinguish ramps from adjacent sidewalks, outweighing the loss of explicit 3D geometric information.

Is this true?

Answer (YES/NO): NO